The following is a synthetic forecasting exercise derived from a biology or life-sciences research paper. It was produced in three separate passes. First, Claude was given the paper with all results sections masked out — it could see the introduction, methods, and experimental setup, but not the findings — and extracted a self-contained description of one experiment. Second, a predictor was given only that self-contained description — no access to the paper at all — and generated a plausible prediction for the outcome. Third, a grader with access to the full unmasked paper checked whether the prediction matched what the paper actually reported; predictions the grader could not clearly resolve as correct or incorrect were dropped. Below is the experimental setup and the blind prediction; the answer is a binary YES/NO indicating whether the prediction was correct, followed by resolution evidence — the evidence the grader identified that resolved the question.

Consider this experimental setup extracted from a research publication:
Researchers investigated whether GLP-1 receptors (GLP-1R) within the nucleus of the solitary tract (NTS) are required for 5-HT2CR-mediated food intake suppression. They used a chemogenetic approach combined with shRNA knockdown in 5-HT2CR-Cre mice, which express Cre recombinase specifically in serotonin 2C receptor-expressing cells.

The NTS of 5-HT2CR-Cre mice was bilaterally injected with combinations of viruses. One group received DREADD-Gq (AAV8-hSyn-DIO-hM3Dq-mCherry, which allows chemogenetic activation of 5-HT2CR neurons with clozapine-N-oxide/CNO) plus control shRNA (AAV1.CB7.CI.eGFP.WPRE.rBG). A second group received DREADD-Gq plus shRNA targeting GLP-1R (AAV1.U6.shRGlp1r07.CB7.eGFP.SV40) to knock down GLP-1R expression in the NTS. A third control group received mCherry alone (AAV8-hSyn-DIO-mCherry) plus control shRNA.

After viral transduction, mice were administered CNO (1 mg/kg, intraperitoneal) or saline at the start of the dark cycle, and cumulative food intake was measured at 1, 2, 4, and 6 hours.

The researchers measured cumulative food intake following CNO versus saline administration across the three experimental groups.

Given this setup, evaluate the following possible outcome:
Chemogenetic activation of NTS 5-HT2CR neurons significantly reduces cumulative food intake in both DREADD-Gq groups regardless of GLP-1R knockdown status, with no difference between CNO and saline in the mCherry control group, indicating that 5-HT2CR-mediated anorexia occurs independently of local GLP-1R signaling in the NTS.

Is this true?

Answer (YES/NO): NO